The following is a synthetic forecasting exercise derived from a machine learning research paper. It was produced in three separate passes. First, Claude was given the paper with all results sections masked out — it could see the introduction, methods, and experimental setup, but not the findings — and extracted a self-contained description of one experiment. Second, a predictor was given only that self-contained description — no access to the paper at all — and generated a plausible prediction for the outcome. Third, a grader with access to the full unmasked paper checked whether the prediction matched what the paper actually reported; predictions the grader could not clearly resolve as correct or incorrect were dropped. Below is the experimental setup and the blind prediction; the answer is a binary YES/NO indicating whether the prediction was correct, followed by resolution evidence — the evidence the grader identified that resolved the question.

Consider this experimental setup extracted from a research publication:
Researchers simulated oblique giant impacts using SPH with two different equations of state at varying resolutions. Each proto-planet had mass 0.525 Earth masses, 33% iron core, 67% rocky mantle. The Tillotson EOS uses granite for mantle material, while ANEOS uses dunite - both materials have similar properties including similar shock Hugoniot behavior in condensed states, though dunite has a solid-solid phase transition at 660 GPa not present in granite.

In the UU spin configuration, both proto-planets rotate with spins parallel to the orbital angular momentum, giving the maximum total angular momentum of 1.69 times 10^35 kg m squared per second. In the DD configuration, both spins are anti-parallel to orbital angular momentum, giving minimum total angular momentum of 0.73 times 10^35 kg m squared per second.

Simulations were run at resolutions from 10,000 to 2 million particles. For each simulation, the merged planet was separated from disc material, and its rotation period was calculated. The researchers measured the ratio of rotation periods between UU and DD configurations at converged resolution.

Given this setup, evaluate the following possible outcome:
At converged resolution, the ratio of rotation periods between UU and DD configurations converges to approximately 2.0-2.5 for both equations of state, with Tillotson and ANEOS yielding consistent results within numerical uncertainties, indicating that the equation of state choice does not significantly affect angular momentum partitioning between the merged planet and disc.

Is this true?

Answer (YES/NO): NO